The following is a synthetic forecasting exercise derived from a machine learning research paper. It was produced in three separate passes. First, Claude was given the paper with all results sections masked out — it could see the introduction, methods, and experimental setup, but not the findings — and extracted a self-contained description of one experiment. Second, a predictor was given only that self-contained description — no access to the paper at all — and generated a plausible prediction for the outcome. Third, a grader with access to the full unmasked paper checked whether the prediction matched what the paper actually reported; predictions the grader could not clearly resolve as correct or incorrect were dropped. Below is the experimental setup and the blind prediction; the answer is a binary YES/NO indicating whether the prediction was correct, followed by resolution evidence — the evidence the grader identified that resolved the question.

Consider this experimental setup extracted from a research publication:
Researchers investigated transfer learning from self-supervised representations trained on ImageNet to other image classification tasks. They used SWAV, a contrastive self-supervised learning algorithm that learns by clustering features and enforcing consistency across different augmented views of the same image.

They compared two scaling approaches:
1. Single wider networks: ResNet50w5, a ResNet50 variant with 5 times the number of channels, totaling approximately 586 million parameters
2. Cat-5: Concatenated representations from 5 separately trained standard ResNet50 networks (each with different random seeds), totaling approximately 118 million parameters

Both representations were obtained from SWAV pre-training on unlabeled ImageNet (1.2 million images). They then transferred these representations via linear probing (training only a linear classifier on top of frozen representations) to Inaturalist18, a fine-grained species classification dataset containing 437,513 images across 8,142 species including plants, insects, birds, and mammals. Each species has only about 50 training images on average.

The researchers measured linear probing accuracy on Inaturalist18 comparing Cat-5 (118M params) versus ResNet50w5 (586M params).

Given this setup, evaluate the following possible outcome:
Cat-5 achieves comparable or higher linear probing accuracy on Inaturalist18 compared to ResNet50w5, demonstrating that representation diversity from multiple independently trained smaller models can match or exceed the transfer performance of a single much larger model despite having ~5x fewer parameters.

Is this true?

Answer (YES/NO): YES